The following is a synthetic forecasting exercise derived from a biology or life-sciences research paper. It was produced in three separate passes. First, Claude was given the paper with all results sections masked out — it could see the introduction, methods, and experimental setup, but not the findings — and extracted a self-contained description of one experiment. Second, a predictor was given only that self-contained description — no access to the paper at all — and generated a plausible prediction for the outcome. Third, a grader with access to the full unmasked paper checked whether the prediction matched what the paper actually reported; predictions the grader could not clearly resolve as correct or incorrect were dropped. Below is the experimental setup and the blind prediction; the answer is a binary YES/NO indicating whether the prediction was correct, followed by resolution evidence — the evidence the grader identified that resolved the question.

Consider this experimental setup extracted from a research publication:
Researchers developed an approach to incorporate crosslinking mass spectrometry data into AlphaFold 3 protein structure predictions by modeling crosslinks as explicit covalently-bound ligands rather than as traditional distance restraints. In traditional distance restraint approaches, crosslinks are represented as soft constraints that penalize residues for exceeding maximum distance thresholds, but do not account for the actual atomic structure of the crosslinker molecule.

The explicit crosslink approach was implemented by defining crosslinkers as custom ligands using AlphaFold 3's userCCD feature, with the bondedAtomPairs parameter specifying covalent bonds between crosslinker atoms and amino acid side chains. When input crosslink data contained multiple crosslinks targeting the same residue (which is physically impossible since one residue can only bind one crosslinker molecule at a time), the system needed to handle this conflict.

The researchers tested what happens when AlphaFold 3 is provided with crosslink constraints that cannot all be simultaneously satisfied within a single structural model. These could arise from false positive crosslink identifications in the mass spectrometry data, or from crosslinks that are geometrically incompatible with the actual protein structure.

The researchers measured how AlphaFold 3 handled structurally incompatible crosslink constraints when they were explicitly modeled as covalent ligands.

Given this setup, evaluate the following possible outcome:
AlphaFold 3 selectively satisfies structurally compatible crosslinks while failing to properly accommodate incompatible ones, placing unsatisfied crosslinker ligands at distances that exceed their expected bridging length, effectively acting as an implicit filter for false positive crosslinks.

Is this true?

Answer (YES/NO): NO